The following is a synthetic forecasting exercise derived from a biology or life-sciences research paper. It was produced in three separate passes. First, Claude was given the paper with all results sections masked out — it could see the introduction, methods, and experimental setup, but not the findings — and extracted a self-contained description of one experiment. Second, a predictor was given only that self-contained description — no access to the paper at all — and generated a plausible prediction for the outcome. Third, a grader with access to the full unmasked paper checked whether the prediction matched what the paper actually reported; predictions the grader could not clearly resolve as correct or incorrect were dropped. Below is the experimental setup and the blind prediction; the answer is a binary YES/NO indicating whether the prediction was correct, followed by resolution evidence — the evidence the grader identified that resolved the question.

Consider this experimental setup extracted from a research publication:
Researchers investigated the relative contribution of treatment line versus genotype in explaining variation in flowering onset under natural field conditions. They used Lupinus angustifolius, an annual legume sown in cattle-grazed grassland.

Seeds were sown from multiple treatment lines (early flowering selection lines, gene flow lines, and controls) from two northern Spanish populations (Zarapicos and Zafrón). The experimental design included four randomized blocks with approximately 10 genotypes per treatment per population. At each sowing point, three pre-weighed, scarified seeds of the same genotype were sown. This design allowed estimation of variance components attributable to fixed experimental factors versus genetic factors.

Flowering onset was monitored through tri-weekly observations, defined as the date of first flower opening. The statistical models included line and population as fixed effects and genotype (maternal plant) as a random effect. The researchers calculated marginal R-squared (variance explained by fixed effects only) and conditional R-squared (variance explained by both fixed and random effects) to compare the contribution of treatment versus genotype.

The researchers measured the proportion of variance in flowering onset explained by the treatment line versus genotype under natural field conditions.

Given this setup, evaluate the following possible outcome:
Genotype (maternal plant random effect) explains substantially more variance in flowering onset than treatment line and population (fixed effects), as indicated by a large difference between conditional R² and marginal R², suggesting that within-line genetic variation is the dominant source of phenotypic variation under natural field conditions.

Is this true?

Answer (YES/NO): NO